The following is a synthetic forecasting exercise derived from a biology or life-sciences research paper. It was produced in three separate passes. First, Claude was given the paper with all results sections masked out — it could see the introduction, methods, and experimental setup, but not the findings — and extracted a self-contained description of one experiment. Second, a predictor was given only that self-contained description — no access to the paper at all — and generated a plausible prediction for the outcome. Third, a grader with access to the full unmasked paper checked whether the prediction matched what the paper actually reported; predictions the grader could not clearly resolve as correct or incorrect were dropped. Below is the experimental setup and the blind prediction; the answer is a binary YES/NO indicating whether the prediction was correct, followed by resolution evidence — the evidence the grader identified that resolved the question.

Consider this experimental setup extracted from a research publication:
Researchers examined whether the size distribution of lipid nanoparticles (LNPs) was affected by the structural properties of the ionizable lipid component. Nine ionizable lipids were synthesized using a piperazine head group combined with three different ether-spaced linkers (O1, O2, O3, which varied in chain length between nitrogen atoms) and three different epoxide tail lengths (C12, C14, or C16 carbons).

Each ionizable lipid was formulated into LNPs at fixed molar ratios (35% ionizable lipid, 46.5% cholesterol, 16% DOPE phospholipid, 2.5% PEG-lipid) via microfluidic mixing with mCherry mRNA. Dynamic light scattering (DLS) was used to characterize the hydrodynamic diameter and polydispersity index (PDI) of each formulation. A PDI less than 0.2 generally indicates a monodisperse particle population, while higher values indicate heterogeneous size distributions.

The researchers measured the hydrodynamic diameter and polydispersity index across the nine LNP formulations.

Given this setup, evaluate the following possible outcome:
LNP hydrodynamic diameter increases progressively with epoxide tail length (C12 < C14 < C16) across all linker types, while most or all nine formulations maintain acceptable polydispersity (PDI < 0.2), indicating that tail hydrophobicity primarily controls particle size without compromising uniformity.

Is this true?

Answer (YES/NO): NO